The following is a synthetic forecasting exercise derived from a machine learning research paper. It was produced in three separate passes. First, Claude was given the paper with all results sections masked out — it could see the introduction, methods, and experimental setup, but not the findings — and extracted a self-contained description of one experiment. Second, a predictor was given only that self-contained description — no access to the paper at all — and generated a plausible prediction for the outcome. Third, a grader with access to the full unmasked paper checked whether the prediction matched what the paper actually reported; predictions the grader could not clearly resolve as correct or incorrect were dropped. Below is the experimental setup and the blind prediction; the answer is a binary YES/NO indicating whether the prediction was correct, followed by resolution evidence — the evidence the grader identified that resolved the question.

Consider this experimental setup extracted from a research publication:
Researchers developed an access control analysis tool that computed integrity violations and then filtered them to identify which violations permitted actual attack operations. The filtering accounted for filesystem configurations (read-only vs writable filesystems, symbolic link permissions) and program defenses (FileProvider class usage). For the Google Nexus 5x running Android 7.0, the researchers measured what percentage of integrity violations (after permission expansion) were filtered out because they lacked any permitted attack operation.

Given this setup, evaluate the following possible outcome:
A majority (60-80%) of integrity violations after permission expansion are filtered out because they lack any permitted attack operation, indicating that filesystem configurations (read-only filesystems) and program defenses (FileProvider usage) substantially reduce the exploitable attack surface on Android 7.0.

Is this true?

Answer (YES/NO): NO